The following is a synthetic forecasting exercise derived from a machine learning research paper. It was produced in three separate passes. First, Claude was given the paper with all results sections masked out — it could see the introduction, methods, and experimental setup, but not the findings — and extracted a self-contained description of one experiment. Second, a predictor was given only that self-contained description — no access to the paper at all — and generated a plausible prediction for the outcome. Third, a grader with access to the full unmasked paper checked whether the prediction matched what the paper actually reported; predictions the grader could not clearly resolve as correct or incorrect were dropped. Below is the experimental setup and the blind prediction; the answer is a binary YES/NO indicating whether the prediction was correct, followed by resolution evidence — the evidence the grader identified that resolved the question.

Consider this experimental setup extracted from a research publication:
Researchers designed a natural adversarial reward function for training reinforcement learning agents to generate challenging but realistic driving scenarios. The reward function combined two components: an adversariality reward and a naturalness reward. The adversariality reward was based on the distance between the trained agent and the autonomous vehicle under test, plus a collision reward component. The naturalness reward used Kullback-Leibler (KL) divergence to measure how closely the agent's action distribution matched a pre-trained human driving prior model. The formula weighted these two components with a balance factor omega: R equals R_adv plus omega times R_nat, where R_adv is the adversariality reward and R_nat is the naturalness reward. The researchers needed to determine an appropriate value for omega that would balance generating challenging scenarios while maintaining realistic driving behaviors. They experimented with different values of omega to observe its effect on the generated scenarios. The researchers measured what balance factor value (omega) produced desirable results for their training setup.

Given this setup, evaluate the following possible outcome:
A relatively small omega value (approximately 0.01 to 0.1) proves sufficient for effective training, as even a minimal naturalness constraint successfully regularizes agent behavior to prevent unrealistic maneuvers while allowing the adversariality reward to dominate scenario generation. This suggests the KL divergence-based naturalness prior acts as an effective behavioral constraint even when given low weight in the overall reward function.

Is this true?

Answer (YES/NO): YES